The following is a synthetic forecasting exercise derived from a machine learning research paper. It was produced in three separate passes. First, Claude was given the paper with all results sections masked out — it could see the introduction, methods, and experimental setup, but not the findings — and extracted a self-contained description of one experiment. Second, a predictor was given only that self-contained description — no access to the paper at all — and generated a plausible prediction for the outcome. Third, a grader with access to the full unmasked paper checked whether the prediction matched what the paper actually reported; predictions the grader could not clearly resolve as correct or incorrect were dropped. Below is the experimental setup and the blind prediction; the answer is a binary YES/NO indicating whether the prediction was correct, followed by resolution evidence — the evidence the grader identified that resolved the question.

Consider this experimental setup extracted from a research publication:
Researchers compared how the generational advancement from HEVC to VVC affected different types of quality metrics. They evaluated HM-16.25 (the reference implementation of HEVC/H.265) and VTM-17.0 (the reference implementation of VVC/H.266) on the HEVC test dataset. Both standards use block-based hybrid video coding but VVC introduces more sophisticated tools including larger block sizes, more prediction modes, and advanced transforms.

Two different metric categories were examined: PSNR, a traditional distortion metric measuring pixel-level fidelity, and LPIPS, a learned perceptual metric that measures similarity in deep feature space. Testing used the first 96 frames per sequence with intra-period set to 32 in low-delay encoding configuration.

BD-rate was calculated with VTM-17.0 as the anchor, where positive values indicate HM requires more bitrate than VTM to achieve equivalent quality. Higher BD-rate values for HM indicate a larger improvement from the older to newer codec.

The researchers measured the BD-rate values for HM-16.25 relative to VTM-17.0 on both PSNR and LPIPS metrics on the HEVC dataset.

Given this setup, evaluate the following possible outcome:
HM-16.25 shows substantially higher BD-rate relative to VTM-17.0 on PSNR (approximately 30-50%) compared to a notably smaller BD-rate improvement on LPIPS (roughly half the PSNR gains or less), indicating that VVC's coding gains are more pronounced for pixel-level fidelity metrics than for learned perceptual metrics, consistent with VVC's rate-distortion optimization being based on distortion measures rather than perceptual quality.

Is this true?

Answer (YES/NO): YES